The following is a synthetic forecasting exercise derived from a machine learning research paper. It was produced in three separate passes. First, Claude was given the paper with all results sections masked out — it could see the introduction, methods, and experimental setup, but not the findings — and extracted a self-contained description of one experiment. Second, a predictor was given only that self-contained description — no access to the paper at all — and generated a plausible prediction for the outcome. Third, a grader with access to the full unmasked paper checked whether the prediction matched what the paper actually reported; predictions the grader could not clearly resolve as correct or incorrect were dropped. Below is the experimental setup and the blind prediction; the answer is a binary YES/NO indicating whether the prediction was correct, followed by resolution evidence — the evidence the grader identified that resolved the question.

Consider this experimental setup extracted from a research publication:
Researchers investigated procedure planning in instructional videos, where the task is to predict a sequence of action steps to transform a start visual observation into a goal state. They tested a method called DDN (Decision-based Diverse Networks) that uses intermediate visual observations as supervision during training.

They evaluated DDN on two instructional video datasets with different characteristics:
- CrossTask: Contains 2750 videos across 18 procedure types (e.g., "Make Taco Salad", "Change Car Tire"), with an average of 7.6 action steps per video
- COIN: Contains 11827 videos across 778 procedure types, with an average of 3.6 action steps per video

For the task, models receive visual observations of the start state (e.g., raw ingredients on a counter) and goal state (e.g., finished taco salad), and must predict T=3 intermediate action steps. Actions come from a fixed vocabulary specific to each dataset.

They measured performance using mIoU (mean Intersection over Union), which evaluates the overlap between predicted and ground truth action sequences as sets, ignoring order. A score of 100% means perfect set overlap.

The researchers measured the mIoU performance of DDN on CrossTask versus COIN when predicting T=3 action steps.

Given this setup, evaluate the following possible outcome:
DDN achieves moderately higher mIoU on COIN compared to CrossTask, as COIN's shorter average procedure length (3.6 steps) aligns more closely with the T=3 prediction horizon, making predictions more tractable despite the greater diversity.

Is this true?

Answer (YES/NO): NO